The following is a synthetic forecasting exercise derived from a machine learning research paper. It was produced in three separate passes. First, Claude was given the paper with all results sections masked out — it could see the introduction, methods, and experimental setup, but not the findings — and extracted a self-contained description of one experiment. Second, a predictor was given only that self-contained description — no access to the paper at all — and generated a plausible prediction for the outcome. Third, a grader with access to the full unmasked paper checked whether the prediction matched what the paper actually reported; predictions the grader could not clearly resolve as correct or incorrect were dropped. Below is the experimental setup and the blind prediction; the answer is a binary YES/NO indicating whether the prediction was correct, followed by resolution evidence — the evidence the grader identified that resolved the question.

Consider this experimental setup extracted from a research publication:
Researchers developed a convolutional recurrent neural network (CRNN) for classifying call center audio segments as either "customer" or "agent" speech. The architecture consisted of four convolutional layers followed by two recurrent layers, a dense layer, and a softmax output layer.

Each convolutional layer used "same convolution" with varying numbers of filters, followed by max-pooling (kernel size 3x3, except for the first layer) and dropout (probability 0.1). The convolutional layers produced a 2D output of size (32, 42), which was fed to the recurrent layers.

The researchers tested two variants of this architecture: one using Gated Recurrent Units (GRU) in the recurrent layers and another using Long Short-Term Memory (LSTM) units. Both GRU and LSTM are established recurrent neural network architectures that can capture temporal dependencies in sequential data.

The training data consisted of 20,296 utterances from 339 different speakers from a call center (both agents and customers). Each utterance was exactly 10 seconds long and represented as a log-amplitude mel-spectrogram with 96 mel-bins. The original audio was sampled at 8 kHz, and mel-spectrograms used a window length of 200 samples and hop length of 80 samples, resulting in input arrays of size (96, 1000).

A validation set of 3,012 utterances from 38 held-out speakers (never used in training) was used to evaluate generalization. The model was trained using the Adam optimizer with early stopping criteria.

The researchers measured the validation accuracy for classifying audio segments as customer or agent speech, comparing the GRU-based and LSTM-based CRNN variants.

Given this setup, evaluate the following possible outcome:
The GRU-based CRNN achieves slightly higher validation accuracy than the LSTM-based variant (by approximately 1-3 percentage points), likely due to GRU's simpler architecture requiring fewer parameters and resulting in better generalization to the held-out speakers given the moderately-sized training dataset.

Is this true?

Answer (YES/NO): NO